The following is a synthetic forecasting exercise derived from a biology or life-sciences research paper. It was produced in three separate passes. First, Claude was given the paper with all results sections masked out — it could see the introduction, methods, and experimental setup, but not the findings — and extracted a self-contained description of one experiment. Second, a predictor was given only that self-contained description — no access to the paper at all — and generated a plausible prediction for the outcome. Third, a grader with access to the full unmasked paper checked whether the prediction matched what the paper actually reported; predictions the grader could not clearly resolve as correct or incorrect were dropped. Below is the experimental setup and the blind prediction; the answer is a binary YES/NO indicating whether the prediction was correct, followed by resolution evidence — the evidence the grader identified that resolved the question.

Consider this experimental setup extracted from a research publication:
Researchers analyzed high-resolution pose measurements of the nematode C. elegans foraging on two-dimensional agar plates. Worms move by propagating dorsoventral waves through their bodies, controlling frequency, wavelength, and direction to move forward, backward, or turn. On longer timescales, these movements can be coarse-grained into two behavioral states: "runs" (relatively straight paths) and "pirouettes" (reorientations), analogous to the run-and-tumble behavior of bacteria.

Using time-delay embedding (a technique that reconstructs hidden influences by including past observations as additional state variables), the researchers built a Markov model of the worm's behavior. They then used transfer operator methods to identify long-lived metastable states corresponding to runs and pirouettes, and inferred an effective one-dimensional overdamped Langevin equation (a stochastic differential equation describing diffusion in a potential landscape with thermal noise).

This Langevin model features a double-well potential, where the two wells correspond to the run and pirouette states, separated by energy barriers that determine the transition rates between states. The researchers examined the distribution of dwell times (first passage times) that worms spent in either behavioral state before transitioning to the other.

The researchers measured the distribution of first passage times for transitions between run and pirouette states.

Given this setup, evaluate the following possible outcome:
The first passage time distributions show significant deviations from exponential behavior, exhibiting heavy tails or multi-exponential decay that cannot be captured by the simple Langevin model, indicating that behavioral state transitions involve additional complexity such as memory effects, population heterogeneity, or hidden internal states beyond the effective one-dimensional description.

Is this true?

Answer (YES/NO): YES